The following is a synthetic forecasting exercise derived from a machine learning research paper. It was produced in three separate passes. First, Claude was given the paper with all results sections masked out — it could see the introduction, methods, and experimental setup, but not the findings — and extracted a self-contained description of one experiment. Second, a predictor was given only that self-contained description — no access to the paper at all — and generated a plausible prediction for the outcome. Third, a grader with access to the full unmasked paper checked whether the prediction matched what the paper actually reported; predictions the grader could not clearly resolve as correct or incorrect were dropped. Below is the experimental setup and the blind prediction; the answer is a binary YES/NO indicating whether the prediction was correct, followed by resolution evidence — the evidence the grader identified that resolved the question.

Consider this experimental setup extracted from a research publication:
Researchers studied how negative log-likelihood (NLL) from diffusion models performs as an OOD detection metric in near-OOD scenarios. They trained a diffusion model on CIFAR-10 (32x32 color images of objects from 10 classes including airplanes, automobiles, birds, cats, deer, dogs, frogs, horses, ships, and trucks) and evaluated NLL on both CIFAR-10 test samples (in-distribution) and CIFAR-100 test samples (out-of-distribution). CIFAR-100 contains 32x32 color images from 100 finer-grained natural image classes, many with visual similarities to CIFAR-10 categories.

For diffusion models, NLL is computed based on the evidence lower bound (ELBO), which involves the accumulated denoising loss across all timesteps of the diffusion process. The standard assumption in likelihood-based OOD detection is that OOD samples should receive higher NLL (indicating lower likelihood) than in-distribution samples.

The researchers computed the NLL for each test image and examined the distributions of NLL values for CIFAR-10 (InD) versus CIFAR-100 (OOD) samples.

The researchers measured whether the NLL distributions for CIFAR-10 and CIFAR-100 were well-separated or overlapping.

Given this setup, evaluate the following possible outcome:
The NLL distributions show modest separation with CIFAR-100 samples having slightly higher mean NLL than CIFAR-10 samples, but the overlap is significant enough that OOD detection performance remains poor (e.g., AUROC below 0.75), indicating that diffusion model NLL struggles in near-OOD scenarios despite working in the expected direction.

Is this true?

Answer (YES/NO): NO